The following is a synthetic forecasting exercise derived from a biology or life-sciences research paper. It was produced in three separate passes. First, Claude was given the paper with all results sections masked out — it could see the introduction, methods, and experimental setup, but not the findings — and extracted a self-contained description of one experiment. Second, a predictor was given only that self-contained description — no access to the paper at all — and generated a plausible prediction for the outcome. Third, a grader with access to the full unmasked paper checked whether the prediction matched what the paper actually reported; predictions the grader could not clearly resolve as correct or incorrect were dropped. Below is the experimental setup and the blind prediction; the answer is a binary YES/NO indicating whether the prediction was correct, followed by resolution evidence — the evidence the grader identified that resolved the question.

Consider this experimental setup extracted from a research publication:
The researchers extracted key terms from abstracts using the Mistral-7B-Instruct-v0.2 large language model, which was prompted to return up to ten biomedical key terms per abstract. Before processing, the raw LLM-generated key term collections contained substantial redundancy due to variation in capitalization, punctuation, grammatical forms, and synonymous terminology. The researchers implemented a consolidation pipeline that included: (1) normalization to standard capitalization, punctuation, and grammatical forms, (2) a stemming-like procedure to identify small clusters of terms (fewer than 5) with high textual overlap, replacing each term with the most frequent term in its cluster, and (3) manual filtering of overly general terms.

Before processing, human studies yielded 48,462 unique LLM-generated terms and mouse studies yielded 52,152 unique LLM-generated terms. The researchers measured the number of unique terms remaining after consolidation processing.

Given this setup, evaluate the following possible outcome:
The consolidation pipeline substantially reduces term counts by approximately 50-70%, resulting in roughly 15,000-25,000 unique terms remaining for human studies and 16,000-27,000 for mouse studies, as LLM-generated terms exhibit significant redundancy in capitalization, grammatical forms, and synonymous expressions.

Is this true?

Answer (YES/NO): NO